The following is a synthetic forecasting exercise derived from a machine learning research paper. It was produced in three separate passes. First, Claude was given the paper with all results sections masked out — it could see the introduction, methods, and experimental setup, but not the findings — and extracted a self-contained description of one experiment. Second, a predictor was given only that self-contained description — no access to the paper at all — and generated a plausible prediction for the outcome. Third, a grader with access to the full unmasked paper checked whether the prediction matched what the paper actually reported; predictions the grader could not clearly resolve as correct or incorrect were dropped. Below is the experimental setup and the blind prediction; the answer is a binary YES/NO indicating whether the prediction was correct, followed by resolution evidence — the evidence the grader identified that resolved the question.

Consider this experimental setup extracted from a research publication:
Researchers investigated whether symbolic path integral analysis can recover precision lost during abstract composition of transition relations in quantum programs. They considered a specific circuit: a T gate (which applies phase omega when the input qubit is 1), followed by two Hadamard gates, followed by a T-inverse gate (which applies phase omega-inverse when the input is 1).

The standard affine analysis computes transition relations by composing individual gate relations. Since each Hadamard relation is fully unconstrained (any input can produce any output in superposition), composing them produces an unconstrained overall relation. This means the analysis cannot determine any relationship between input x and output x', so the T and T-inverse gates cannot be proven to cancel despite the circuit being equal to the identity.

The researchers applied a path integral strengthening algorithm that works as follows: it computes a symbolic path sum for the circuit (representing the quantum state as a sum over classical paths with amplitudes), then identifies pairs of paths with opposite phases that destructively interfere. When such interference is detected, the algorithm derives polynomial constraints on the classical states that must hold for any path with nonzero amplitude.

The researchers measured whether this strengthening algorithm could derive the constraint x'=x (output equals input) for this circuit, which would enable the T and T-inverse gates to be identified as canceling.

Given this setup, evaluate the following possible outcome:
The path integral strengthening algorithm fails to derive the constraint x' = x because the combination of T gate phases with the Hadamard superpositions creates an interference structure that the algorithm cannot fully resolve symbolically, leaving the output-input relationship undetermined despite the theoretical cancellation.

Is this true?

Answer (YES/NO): NO